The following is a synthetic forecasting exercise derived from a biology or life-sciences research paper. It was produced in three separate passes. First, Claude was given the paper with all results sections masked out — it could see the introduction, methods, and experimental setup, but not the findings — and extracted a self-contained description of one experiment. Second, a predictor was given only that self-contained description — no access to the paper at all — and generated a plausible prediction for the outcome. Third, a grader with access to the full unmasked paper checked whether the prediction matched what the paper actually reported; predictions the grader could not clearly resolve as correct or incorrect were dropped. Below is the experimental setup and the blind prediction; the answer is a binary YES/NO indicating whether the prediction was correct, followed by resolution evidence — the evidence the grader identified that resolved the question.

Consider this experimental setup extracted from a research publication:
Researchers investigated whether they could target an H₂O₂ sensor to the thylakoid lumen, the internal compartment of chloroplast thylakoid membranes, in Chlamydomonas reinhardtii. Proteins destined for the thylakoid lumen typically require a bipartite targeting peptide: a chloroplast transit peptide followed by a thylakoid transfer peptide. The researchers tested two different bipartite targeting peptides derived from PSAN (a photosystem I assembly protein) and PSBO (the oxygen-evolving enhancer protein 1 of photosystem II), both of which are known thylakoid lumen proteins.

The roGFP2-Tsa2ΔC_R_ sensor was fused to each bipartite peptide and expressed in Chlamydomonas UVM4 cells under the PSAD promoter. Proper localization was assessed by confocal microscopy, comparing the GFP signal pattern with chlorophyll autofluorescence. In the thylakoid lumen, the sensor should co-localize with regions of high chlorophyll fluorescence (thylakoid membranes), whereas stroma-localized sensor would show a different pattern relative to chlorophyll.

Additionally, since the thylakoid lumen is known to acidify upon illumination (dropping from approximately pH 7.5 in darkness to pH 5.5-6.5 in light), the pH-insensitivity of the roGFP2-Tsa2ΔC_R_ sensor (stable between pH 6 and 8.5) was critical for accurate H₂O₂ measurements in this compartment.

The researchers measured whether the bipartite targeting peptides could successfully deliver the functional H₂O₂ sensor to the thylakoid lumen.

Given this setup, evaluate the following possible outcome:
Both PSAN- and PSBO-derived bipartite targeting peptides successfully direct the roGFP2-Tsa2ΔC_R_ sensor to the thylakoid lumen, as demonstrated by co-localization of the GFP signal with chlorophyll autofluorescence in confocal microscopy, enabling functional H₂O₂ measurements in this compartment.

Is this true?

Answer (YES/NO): NO